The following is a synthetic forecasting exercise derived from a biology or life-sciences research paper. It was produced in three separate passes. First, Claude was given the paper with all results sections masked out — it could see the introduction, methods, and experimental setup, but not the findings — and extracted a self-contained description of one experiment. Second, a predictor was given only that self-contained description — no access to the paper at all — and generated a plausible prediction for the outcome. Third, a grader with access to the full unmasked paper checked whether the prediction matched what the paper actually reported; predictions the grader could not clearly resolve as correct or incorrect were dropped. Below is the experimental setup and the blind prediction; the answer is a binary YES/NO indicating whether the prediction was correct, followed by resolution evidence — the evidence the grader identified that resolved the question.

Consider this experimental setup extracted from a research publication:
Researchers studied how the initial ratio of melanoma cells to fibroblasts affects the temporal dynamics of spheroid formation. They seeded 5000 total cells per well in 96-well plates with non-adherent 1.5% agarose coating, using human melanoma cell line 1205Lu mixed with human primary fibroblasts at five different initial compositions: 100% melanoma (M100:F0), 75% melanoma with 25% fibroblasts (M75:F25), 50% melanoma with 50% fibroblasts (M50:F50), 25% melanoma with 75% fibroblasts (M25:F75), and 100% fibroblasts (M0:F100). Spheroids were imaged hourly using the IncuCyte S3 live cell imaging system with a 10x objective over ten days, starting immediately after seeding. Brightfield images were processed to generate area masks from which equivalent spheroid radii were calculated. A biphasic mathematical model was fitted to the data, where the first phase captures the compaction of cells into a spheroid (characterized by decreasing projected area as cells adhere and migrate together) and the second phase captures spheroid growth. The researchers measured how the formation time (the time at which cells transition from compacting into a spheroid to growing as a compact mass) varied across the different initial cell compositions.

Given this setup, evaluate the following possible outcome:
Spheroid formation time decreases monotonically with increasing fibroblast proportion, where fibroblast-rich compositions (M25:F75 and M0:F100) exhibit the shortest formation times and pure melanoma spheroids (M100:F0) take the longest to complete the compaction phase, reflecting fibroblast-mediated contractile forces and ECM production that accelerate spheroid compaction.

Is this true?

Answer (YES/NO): NO